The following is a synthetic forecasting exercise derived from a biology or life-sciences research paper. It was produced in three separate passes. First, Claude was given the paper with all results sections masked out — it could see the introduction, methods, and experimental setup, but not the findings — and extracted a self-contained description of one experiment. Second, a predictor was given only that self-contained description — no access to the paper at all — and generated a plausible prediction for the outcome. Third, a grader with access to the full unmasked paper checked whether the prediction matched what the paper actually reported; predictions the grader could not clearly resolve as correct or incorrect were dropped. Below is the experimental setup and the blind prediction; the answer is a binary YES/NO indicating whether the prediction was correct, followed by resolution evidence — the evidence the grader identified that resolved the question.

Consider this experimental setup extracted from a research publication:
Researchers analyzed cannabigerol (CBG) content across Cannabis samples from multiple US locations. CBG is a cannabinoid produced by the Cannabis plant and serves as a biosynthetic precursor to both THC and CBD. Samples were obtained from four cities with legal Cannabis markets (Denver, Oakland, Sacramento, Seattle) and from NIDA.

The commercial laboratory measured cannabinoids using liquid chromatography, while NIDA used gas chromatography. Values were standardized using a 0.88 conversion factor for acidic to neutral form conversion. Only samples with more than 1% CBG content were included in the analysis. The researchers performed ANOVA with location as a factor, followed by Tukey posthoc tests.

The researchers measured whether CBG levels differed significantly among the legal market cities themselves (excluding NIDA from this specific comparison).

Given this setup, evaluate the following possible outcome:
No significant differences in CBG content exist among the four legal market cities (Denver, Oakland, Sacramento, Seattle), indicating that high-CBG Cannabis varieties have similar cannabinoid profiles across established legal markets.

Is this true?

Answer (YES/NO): YES